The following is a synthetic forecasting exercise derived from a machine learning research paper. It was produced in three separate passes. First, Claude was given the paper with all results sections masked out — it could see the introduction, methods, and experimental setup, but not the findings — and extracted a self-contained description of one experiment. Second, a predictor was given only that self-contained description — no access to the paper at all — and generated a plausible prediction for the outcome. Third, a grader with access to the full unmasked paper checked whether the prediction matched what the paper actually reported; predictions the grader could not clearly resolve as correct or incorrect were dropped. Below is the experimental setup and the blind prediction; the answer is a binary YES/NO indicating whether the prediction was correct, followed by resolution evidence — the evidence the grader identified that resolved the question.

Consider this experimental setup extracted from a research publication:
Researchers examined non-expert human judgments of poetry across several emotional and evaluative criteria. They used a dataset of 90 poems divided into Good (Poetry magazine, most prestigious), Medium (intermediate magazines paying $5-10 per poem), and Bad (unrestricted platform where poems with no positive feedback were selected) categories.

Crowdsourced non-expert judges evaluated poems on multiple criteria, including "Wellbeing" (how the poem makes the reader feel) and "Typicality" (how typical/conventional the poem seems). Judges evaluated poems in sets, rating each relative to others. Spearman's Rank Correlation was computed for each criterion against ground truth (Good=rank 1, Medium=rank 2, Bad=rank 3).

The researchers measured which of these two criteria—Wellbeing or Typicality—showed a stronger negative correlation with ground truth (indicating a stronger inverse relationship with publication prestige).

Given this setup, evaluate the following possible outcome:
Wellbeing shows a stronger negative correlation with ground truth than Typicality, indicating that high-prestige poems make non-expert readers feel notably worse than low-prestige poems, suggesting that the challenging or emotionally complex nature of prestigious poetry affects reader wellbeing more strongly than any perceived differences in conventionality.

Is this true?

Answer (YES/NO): YES